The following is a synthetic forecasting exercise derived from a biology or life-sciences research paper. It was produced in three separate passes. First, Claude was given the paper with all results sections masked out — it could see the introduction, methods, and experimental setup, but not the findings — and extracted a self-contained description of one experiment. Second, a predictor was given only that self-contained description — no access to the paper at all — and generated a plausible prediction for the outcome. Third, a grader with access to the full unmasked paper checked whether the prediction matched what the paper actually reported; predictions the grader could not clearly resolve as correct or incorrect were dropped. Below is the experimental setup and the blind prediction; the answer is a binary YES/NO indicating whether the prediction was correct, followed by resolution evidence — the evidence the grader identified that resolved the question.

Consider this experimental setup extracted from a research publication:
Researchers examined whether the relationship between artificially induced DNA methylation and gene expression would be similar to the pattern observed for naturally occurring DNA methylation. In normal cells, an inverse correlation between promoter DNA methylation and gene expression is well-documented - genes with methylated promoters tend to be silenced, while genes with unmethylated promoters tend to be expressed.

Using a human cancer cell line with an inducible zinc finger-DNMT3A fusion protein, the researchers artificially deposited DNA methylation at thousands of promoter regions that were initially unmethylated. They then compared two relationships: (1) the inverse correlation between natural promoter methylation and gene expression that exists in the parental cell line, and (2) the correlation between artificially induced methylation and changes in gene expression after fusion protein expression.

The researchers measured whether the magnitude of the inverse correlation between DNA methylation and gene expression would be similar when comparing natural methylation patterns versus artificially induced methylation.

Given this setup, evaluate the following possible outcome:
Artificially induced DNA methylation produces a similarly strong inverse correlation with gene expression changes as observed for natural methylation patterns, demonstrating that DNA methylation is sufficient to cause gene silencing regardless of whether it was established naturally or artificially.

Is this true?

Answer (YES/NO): NO